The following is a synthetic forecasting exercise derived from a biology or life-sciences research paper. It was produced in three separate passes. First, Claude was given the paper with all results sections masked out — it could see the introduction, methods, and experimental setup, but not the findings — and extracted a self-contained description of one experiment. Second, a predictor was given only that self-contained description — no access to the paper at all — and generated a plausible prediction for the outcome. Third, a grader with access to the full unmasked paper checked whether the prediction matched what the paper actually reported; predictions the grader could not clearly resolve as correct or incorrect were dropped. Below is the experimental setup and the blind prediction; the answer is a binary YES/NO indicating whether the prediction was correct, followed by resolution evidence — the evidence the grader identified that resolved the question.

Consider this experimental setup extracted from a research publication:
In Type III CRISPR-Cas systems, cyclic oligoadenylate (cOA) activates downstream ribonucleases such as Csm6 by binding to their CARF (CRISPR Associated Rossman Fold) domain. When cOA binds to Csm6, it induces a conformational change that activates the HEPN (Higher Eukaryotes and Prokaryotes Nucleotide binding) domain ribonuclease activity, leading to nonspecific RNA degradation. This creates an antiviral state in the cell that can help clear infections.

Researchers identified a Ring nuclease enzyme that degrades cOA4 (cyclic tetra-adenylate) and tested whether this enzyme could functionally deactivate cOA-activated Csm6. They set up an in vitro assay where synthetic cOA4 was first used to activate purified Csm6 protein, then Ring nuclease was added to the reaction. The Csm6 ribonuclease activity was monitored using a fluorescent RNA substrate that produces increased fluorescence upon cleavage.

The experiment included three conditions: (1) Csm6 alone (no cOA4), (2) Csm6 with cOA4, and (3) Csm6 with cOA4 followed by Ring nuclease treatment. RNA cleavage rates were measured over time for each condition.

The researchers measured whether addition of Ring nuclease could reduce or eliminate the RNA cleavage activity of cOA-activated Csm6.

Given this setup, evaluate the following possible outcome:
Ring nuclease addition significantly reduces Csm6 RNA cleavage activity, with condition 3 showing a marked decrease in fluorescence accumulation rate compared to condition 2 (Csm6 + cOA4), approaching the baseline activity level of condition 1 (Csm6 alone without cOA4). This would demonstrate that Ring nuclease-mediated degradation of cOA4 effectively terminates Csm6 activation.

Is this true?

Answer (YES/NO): YES